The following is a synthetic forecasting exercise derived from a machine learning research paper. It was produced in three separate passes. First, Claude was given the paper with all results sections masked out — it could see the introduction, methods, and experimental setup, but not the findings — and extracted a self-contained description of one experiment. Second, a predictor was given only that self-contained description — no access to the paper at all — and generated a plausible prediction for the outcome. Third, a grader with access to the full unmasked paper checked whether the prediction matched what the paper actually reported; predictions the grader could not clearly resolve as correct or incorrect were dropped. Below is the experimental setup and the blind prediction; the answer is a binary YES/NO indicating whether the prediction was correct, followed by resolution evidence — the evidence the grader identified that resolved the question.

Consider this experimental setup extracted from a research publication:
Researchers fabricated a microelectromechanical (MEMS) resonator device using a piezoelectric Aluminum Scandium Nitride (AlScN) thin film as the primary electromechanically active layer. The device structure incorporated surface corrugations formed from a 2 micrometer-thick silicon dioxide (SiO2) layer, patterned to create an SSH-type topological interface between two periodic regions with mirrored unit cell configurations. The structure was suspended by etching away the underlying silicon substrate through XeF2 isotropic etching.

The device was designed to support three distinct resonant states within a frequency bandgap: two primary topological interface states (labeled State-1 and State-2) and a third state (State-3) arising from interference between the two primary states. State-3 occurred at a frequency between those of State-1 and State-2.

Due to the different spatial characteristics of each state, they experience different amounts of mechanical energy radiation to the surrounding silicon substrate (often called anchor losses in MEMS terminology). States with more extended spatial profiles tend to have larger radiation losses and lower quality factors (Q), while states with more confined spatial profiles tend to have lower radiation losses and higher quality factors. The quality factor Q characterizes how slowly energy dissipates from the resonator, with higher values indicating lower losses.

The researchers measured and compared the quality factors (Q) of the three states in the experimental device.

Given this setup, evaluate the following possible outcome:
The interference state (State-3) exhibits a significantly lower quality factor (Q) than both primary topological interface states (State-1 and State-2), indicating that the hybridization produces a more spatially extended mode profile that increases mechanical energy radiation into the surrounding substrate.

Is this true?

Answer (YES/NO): NO